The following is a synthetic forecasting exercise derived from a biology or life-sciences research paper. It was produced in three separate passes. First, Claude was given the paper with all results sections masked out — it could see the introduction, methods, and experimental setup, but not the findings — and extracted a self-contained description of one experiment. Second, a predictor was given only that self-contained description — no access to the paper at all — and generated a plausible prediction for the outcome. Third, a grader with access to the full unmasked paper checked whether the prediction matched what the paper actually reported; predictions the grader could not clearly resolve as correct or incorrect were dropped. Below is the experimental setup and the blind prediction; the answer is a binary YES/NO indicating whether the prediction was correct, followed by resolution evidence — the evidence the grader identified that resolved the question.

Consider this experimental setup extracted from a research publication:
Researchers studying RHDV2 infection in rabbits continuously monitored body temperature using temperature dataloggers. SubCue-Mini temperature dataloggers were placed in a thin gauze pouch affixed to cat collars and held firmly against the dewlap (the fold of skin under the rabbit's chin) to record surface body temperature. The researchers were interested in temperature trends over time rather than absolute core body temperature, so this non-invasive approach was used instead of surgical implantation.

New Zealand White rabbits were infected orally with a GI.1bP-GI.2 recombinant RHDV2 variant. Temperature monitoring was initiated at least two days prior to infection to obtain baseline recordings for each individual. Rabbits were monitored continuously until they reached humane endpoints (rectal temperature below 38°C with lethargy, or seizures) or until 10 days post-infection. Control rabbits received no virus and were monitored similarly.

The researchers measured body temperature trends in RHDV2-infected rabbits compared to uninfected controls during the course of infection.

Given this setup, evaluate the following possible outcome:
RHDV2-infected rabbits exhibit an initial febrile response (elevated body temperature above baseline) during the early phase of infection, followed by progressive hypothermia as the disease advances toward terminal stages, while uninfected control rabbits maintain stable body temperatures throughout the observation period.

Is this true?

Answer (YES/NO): YES